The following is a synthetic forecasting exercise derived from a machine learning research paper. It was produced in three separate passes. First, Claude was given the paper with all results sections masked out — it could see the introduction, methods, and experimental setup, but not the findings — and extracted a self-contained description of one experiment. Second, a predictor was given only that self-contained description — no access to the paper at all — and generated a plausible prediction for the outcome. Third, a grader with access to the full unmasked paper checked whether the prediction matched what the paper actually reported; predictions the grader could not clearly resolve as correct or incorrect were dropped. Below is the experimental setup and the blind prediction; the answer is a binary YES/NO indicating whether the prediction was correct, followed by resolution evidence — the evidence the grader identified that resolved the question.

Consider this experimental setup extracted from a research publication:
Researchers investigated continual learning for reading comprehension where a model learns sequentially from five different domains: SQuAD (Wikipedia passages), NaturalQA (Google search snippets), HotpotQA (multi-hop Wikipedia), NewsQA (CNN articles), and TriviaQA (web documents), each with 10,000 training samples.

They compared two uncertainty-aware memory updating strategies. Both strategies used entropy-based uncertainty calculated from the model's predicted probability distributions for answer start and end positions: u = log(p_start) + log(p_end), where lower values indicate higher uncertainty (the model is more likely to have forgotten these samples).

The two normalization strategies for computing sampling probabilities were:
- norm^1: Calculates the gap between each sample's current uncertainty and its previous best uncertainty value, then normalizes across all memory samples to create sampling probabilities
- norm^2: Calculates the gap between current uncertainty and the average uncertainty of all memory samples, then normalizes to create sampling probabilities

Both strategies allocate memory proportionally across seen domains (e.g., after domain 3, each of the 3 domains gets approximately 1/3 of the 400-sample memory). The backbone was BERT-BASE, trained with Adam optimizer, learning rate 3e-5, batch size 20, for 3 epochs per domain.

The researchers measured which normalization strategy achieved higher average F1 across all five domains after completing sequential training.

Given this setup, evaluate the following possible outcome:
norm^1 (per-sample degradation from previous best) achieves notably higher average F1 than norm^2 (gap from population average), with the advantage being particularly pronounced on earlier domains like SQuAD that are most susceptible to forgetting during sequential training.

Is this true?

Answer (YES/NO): NO